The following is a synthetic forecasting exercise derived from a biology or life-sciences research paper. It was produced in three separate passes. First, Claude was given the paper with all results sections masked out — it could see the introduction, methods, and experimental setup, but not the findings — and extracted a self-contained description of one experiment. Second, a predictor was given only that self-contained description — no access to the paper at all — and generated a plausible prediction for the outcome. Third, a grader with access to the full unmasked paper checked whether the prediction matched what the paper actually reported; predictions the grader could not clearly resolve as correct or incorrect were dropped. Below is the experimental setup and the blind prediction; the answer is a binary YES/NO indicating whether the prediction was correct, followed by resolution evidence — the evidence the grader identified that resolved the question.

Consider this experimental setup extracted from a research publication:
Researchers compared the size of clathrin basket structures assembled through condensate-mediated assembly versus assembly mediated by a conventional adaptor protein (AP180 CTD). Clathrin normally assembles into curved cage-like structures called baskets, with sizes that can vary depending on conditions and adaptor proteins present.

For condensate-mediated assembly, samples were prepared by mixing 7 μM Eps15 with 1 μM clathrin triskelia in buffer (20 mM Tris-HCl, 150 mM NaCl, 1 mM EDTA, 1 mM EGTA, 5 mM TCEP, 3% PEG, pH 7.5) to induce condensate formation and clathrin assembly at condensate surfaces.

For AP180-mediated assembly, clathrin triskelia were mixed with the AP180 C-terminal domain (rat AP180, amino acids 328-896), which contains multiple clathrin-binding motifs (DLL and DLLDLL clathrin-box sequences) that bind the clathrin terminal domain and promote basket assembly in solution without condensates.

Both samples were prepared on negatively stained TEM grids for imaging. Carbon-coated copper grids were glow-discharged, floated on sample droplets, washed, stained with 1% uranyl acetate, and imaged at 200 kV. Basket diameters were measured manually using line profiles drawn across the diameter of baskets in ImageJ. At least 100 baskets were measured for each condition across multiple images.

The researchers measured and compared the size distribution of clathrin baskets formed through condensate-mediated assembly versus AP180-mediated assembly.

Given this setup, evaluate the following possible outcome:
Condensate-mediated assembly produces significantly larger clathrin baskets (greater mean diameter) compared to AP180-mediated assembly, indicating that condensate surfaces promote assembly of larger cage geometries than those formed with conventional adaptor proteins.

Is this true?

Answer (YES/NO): NO